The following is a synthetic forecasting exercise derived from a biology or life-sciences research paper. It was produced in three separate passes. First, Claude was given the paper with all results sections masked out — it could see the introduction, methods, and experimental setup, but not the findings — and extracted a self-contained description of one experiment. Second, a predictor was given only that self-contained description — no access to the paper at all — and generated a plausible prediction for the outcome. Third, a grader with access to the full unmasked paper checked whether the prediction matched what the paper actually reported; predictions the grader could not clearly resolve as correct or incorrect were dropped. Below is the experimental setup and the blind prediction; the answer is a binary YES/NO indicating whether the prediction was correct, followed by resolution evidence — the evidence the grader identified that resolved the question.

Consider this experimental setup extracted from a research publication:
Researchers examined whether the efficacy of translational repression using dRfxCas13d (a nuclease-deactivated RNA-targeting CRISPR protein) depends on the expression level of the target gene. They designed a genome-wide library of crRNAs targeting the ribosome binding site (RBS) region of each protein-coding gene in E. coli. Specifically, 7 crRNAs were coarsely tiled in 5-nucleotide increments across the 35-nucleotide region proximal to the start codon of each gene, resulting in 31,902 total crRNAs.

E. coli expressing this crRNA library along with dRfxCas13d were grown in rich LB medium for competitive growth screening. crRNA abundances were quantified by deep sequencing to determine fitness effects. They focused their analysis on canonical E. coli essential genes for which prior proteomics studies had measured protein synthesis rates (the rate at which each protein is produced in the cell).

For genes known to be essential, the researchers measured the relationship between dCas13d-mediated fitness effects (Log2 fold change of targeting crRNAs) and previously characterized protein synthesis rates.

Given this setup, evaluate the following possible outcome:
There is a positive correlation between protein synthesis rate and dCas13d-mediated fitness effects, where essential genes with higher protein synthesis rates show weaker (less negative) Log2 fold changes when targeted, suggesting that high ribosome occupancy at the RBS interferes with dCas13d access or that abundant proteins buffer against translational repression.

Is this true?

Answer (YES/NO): NO